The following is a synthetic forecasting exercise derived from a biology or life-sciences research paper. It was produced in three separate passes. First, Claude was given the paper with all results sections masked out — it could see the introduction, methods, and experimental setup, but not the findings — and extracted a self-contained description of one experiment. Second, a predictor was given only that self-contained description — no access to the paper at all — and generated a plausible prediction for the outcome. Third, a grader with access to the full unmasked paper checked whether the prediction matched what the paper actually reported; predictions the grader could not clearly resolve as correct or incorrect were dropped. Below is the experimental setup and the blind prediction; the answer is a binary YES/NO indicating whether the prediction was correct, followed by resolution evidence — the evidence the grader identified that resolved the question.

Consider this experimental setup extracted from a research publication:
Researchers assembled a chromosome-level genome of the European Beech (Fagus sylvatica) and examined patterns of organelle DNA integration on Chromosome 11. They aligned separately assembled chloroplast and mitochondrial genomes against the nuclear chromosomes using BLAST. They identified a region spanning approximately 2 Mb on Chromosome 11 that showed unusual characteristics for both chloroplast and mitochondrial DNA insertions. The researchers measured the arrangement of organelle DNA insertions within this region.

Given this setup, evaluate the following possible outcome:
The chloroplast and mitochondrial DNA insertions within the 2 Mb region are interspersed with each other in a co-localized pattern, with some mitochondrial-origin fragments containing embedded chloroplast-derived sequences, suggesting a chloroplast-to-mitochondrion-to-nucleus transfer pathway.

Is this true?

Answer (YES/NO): NO